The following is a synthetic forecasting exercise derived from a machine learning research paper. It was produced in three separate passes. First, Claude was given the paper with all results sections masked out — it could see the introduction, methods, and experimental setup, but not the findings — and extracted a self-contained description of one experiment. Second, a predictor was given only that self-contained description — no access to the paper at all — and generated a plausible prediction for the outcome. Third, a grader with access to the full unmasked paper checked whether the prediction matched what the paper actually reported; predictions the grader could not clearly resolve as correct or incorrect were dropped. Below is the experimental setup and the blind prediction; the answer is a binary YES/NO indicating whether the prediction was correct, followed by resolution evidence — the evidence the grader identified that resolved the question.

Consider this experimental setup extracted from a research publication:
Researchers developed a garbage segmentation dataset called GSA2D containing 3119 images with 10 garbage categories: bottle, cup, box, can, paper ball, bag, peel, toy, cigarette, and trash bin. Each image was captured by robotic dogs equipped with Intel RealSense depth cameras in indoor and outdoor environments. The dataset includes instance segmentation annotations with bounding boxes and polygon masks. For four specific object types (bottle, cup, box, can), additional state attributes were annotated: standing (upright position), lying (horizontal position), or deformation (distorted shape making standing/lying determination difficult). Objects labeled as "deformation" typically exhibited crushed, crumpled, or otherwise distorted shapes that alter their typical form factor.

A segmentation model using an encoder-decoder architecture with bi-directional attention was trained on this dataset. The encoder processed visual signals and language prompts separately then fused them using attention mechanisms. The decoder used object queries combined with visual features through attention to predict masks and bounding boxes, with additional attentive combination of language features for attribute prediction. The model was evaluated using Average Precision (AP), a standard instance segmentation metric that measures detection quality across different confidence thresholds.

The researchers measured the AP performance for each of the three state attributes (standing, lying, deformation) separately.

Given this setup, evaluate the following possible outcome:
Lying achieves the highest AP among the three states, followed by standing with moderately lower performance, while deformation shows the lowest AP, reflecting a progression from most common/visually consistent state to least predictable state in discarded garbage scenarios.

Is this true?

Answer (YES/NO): NO